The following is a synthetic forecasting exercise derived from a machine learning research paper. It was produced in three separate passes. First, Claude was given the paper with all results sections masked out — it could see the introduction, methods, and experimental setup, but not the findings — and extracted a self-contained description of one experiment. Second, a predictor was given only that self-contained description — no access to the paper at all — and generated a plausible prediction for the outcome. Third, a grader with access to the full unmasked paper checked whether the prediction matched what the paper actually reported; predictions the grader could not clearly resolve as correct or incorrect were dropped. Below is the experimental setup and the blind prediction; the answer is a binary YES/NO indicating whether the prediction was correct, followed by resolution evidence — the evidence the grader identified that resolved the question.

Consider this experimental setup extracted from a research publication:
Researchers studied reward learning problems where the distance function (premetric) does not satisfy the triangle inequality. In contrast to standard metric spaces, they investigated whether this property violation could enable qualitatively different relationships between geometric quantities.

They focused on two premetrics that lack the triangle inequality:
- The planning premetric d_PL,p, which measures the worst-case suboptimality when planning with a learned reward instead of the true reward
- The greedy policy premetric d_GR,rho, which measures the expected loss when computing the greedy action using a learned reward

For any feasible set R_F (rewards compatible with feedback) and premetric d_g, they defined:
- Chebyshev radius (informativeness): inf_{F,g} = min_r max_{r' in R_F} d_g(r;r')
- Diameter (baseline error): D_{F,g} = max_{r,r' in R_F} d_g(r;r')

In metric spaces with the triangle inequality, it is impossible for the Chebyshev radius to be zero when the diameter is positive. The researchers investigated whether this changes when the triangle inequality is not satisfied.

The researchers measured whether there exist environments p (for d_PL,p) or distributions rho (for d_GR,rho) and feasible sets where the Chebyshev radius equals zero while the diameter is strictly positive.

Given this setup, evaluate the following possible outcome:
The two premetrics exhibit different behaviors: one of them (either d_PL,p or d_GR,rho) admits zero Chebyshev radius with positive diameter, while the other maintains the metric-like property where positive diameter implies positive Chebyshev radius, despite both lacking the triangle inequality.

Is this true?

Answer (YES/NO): NO